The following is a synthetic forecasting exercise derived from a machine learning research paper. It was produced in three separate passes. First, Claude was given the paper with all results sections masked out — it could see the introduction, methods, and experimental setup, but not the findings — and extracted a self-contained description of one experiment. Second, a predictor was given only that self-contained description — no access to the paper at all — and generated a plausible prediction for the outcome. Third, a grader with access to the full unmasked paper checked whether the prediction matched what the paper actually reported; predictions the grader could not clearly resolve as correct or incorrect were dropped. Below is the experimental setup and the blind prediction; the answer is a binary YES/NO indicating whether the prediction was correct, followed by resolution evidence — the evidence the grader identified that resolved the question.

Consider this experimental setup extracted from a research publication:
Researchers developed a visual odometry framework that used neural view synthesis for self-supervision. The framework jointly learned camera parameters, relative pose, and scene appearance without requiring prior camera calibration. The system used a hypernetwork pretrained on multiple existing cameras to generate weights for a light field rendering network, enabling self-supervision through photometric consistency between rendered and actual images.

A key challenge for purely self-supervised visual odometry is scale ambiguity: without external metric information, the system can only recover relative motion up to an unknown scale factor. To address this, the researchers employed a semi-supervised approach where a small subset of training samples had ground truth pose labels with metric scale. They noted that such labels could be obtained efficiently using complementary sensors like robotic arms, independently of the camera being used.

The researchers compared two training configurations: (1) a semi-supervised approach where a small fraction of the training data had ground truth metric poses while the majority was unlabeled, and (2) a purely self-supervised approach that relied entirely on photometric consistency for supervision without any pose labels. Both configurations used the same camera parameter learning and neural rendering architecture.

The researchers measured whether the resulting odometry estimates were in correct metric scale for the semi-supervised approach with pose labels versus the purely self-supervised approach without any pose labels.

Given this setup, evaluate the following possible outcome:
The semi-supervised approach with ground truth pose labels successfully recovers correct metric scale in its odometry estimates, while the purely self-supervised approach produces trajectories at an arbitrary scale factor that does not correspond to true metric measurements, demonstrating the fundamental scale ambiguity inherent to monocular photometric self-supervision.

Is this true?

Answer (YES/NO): YES